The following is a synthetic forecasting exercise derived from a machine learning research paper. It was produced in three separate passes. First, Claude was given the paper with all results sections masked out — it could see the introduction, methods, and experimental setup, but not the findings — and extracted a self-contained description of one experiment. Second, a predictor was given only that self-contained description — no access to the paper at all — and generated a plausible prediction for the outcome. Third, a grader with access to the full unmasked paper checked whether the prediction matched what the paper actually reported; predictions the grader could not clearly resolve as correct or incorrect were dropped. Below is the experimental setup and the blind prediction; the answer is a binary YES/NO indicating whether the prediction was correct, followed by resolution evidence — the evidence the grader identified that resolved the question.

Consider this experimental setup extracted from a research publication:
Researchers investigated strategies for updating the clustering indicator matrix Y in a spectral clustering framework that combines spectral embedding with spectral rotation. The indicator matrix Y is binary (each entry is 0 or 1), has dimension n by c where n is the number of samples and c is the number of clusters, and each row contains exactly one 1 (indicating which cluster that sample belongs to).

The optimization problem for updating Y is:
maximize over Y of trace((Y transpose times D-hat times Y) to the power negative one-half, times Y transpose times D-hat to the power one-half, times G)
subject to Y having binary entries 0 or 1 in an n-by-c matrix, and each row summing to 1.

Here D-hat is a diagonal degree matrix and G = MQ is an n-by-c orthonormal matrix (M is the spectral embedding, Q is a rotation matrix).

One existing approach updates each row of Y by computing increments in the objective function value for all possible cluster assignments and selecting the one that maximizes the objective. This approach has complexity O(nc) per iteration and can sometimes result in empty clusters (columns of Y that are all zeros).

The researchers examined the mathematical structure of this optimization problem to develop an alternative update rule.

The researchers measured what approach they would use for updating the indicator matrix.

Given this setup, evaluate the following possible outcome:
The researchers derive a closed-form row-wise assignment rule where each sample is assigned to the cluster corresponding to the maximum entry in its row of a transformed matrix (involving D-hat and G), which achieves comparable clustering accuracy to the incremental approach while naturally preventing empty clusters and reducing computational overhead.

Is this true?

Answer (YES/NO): NO